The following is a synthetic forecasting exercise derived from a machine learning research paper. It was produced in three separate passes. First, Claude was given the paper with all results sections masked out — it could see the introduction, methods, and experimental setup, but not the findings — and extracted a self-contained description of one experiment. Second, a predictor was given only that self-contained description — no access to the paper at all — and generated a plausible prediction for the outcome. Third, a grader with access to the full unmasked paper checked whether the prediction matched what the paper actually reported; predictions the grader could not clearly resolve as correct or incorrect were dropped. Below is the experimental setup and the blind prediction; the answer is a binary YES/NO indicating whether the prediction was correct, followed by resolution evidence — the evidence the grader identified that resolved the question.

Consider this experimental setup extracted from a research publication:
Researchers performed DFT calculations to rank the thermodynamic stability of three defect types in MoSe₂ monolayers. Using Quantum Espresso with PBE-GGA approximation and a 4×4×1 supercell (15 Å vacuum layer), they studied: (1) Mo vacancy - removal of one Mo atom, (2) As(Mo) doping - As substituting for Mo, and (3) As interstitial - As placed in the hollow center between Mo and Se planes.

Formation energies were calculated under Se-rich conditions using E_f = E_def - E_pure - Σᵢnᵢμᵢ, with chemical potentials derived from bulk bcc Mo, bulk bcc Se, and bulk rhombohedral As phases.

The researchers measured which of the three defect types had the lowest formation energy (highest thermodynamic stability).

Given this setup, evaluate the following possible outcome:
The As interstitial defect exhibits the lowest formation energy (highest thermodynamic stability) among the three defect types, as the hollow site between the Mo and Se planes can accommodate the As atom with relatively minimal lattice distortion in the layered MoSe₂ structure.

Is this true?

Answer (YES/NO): NO